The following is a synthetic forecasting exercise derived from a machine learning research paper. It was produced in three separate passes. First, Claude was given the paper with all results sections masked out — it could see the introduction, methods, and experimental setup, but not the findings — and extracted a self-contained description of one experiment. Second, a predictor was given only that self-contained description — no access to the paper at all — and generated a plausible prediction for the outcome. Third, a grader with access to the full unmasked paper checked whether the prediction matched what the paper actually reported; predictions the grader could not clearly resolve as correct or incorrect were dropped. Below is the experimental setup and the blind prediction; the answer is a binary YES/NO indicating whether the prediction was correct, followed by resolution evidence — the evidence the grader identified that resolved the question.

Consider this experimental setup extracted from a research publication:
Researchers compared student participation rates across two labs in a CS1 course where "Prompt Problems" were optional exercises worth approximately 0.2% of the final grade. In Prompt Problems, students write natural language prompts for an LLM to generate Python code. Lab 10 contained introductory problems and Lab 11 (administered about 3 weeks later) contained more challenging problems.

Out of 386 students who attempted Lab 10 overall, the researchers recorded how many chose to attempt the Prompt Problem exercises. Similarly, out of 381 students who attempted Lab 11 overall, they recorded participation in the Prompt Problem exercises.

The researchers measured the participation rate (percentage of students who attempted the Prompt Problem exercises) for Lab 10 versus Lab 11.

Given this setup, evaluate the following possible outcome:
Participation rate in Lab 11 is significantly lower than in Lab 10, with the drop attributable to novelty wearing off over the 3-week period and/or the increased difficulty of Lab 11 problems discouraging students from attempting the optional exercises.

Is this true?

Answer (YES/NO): YES